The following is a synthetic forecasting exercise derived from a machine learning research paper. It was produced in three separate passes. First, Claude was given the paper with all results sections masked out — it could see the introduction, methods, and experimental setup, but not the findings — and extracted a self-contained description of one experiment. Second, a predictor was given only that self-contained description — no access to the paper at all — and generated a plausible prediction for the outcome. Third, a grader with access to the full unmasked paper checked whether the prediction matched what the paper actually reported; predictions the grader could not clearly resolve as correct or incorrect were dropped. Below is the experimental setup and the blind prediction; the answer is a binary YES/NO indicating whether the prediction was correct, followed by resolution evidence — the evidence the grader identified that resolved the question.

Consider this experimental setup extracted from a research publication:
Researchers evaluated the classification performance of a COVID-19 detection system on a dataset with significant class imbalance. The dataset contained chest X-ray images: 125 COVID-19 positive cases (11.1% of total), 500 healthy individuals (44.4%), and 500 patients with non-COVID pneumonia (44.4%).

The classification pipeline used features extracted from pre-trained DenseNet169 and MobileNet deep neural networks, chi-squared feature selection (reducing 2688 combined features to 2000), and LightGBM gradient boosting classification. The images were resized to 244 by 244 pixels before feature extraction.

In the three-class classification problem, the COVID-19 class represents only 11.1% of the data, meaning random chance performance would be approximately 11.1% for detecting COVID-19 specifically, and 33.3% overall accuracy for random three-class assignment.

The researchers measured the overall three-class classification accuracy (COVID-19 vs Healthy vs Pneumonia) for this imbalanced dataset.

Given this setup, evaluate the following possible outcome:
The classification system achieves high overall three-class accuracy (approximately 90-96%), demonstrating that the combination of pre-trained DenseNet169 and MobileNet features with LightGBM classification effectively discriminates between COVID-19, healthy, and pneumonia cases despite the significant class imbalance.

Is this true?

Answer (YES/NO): YES